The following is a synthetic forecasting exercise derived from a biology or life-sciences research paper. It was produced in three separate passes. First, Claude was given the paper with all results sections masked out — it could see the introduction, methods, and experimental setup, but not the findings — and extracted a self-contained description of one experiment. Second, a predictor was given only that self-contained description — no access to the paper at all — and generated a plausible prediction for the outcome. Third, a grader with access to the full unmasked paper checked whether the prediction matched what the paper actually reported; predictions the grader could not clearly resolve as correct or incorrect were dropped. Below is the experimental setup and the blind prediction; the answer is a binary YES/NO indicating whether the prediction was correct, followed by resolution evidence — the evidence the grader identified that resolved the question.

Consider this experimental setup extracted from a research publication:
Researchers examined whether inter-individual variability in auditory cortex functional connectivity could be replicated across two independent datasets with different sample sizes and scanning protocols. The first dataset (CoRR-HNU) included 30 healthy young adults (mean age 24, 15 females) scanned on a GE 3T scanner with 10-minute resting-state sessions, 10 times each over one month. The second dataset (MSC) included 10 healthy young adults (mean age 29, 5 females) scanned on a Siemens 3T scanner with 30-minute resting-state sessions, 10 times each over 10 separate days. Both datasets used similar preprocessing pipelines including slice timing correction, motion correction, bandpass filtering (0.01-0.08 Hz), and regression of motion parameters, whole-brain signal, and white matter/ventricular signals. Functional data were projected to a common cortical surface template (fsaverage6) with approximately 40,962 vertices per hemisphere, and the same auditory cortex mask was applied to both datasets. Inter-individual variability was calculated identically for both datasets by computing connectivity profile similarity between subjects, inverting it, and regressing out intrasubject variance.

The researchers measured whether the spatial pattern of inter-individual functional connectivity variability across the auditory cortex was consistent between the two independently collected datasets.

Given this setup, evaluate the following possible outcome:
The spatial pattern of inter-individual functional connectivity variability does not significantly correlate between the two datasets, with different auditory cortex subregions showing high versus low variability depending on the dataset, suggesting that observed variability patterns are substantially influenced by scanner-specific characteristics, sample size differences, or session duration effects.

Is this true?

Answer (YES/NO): NO